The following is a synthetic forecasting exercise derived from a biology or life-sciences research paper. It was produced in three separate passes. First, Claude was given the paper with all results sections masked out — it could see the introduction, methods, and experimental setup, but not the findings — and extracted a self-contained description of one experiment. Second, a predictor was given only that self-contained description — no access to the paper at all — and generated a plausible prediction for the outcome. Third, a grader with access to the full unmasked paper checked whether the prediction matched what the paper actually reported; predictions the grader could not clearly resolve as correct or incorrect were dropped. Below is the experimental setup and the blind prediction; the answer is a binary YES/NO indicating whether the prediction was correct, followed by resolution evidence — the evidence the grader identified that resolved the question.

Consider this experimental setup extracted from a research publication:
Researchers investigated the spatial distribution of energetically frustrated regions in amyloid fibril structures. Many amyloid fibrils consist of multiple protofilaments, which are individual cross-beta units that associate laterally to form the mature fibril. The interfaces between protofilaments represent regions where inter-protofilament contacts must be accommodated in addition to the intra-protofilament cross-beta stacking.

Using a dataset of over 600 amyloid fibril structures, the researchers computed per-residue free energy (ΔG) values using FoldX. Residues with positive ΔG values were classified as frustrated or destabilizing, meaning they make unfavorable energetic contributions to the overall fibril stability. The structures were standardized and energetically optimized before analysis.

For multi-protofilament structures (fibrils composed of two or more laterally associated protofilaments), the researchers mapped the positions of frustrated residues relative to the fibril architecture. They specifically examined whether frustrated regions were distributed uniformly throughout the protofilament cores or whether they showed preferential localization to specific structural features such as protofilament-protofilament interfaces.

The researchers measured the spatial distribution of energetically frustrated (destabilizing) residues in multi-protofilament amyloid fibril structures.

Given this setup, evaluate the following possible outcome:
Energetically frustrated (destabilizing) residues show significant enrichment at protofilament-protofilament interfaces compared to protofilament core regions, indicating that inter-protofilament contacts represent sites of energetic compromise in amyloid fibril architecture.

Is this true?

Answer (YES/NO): YES